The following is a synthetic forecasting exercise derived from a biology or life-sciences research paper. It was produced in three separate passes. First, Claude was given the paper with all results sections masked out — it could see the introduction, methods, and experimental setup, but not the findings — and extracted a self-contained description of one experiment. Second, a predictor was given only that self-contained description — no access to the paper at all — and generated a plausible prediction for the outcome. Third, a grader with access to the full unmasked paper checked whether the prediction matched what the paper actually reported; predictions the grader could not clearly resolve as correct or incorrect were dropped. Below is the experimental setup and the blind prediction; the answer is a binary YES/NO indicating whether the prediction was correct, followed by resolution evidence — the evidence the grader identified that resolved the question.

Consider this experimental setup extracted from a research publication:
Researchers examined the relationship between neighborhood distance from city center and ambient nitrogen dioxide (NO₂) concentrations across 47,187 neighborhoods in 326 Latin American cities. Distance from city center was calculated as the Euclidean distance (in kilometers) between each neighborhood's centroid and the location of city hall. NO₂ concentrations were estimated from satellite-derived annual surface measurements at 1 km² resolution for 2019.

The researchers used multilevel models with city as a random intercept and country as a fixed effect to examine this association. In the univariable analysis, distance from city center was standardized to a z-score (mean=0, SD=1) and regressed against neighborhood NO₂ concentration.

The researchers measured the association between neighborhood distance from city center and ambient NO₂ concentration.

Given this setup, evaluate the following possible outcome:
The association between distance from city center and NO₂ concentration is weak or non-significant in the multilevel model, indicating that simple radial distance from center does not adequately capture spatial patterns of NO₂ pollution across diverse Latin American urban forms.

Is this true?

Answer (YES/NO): NO